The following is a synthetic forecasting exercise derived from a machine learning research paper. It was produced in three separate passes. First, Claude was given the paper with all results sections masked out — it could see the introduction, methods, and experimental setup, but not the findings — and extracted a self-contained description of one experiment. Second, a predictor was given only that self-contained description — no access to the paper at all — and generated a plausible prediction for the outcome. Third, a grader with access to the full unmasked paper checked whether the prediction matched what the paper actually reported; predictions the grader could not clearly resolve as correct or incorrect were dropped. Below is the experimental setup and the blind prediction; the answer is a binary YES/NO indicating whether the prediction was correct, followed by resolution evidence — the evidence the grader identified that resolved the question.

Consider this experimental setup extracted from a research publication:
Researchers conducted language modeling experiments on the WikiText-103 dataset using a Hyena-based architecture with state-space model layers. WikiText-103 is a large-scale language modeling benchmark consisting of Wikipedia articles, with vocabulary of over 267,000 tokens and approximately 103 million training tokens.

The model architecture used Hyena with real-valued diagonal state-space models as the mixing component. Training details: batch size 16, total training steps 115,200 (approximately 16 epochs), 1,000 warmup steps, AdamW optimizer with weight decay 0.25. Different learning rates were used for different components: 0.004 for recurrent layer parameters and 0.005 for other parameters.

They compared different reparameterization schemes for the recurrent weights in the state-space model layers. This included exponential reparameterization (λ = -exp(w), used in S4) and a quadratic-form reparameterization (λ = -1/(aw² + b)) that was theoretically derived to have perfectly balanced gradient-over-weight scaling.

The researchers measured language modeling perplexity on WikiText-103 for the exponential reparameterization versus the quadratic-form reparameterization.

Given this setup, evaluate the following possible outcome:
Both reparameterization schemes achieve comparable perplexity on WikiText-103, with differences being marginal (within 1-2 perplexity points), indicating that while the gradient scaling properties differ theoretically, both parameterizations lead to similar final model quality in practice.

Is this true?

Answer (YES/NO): YES